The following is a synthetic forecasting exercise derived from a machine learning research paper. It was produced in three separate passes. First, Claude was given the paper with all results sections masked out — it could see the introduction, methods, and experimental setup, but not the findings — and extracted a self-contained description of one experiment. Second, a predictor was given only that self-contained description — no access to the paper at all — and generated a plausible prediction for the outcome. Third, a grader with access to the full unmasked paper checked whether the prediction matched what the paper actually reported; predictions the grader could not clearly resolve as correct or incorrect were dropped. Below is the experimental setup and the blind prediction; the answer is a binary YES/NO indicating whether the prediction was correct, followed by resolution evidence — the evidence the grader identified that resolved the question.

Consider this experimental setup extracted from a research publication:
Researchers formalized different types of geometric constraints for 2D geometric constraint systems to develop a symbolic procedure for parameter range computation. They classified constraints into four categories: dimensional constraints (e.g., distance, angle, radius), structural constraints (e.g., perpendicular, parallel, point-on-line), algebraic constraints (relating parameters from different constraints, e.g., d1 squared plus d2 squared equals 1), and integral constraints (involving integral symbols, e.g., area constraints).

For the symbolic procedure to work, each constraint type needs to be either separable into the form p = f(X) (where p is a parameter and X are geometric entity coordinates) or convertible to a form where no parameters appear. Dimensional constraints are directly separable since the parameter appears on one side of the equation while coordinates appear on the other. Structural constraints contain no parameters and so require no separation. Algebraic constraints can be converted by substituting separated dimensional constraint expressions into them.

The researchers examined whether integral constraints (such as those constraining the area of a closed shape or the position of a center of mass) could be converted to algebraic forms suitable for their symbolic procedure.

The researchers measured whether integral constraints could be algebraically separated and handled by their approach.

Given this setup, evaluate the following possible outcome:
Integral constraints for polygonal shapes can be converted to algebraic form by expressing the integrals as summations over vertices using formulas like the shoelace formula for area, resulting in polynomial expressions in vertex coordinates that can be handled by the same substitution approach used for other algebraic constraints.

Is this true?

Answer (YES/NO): NO